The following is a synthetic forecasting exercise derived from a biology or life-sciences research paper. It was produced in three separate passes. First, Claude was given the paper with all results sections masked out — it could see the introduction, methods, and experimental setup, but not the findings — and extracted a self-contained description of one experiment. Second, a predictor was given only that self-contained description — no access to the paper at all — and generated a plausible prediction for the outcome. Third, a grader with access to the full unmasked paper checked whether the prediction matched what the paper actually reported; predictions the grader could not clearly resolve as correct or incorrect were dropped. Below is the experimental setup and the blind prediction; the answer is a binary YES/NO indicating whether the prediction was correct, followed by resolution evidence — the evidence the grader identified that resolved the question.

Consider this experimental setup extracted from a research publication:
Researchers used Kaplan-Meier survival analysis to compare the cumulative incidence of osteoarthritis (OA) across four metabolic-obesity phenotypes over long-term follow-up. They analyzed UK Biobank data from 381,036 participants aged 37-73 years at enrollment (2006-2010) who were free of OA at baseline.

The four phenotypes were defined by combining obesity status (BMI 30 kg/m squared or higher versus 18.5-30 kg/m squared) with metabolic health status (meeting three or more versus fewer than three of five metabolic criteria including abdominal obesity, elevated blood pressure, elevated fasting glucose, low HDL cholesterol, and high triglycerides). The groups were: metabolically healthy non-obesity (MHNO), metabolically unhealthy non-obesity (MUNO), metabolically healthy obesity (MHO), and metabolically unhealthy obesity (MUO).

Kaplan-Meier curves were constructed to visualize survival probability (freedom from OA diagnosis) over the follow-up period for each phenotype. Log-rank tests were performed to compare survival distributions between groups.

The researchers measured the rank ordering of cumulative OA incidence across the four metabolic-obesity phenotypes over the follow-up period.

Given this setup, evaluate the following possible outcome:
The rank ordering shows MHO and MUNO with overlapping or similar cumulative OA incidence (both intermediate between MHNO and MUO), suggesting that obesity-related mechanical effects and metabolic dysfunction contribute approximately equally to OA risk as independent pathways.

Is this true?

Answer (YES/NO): NO